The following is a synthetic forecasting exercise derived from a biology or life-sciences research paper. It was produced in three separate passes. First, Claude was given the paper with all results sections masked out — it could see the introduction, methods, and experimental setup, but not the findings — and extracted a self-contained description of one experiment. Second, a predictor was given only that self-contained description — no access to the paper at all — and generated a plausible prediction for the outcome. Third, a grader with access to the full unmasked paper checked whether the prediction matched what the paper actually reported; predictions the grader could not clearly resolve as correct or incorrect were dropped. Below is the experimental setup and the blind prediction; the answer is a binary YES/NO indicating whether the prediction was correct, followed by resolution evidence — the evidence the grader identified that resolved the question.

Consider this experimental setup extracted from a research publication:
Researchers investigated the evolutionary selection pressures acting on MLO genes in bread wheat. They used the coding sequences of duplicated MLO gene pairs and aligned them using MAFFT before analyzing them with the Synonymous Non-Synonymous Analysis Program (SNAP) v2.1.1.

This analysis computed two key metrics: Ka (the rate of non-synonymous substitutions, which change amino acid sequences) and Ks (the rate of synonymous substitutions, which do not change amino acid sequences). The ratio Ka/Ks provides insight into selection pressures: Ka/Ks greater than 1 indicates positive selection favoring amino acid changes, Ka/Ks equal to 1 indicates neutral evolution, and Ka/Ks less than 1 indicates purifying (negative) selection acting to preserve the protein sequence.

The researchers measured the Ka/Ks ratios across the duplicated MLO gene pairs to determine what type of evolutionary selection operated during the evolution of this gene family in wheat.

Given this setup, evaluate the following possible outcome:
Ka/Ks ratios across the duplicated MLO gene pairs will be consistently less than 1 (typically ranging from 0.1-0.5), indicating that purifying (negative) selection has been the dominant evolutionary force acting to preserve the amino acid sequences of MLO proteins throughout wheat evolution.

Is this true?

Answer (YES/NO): YES